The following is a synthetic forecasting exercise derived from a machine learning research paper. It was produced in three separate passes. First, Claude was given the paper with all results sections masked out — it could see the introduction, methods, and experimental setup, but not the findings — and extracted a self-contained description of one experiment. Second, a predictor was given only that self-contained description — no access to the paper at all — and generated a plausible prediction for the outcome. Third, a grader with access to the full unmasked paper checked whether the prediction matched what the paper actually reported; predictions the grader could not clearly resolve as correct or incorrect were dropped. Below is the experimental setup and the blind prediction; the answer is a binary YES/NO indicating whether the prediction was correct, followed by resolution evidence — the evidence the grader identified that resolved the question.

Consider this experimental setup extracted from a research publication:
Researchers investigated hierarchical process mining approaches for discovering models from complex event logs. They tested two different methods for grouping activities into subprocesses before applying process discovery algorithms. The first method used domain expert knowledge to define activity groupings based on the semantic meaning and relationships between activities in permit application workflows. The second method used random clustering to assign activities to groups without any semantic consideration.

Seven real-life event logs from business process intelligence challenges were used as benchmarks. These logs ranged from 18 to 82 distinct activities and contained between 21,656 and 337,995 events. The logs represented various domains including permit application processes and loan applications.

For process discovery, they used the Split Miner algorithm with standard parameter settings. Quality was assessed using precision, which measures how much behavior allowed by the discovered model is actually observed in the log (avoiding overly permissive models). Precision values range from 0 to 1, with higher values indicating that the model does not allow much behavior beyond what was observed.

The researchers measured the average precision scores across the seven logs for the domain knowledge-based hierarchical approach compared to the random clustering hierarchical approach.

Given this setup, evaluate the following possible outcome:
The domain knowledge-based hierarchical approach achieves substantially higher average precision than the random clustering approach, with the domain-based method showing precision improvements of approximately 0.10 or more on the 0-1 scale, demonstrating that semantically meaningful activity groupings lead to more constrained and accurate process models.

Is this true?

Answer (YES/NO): NO